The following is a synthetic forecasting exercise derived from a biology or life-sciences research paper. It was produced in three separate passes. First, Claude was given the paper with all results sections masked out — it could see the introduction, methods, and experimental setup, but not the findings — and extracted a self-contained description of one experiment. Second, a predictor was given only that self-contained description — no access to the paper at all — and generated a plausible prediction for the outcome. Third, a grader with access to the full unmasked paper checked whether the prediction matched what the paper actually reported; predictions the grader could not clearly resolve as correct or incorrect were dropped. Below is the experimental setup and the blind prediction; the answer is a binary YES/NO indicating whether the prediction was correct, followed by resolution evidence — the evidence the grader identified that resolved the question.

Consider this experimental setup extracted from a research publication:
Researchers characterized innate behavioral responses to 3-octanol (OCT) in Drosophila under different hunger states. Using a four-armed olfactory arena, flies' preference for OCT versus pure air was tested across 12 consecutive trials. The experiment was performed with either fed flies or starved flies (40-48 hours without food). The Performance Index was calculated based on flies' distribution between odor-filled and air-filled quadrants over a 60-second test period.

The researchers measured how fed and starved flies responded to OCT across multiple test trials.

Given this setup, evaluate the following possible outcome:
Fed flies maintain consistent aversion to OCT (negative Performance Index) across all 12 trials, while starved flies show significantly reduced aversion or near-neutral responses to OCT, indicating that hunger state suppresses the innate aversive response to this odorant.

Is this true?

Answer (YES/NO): NO